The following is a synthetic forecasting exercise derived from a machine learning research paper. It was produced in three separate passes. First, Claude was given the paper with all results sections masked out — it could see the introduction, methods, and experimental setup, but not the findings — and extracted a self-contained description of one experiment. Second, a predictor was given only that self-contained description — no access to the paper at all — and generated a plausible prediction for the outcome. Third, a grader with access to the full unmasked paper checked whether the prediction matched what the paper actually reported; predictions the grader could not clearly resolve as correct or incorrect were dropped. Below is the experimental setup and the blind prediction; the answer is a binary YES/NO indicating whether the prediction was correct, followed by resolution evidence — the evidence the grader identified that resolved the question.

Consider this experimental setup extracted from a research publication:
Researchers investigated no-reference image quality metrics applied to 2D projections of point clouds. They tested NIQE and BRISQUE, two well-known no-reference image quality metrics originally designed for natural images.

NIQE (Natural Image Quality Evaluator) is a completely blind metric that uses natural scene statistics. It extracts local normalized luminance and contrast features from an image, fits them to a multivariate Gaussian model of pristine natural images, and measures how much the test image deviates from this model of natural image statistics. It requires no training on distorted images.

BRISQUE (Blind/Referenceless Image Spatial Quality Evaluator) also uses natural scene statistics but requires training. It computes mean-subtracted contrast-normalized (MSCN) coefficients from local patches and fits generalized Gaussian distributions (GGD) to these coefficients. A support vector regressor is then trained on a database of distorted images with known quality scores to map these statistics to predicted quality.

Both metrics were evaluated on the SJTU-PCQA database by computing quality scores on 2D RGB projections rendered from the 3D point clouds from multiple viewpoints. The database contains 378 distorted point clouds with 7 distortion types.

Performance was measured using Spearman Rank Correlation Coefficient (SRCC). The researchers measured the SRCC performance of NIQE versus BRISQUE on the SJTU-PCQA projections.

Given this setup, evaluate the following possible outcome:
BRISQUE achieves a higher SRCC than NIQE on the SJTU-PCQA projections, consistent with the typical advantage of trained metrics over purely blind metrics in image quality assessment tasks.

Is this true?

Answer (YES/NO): NO